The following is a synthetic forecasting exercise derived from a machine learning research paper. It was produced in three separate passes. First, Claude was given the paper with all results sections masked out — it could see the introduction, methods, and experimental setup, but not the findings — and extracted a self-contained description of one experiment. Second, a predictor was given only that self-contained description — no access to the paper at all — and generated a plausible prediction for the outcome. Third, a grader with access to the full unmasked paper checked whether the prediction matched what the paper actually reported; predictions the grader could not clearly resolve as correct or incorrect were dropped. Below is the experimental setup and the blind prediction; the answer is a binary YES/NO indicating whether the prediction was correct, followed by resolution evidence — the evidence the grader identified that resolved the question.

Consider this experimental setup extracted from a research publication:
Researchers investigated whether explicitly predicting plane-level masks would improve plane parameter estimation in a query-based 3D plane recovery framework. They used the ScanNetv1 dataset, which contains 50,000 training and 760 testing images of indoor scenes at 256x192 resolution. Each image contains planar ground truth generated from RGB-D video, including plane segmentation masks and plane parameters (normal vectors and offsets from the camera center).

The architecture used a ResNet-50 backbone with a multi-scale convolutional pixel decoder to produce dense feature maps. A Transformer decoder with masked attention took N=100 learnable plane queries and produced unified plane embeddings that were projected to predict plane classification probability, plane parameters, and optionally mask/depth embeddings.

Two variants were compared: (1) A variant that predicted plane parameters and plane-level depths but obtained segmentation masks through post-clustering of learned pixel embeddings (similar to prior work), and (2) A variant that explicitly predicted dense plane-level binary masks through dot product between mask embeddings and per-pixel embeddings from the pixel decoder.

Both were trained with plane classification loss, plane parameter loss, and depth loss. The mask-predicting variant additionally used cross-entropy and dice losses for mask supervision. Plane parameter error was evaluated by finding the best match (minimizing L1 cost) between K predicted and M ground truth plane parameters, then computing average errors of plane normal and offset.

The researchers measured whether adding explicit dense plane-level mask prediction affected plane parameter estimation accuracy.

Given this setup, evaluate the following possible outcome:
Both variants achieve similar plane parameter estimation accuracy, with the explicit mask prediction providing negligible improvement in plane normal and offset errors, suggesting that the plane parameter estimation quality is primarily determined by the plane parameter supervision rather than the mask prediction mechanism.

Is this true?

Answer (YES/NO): NO